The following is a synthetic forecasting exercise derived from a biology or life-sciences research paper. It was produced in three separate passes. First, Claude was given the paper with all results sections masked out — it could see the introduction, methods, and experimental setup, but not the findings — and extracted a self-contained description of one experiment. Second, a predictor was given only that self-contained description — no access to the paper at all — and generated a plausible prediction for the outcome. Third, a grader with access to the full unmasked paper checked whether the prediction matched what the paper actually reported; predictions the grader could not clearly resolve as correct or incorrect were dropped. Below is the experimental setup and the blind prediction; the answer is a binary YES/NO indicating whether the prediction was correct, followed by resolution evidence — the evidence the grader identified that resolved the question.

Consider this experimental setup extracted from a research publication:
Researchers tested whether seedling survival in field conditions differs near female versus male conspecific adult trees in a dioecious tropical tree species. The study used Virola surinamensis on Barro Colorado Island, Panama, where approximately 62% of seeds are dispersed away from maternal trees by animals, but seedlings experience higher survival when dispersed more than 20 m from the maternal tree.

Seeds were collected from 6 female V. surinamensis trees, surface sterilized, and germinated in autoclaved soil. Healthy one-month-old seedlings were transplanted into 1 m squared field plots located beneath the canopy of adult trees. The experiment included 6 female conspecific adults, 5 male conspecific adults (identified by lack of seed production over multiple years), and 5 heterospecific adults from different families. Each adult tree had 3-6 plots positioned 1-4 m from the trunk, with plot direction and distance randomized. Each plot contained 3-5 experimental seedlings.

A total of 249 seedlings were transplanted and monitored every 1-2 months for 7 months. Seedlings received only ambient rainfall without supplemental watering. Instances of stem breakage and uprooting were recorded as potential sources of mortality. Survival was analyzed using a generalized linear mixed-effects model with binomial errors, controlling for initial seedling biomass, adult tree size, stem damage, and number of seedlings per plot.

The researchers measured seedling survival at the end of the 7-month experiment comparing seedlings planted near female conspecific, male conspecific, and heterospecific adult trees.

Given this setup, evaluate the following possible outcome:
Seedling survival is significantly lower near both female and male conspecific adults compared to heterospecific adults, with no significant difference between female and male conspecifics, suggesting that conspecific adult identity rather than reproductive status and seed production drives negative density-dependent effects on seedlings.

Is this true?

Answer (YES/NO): NO